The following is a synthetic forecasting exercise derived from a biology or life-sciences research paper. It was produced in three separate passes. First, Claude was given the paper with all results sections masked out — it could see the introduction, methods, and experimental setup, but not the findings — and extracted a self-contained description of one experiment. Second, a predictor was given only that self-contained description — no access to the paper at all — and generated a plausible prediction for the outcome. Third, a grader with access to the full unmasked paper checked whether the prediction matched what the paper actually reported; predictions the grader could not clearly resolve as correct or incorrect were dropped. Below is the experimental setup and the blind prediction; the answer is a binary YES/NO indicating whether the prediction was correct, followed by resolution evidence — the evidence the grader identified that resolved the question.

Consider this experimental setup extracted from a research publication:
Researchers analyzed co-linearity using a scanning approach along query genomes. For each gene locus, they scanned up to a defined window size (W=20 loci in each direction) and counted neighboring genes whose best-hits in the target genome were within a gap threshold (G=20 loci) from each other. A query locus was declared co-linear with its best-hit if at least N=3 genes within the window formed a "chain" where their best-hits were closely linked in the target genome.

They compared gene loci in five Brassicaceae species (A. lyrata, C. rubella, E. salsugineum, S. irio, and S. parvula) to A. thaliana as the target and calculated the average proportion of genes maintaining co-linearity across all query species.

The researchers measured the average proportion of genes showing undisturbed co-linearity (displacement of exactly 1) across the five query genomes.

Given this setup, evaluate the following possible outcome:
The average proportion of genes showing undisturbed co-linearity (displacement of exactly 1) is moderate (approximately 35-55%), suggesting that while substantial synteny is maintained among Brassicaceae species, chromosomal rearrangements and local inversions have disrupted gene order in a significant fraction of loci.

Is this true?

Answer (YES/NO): NO